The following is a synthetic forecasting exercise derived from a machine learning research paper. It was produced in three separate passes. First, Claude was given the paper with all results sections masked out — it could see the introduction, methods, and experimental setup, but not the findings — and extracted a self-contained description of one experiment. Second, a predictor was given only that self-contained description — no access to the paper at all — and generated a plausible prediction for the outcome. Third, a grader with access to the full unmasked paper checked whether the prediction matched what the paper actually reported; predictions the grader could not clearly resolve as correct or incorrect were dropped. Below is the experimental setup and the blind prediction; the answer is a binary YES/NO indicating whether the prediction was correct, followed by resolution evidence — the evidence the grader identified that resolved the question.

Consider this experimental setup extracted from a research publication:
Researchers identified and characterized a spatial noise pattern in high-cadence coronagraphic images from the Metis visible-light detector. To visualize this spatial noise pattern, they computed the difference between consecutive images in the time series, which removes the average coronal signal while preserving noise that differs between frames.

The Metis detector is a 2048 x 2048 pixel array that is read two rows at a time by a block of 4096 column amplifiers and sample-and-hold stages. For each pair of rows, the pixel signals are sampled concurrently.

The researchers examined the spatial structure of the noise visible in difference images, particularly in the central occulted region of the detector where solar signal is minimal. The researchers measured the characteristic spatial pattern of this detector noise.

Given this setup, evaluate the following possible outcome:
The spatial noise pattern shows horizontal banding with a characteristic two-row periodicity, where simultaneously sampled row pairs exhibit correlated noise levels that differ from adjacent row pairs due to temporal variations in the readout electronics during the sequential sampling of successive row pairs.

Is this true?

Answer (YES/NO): NO